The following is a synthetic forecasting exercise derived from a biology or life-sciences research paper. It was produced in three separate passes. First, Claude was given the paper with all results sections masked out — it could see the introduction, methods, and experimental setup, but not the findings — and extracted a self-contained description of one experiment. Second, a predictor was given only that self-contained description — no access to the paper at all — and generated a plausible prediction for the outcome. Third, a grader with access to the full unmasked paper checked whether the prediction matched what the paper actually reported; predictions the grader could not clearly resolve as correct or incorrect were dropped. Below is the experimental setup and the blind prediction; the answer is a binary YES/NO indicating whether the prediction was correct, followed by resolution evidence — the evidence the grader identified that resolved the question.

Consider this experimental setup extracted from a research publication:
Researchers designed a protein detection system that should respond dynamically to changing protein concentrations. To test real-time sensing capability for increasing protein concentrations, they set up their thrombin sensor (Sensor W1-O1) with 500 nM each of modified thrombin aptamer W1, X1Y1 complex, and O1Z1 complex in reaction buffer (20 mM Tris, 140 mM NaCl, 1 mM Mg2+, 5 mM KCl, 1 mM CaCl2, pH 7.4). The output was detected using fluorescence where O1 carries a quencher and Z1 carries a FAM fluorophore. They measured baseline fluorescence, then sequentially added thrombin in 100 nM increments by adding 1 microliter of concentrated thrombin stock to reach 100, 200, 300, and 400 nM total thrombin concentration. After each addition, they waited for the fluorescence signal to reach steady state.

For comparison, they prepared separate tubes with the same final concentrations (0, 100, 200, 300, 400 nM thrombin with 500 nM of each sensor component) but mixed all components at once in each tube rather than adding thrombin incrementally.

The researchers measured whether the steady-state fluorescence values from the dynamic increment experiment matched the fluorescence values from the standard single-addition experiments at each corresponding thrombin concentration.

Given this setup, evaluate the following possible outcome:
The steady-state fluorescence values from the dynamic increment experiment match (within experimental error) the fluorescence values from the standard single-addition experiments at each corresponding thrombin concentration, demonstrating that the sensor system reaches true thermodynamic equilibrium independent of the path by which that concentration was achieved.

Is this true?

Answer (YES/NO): YES